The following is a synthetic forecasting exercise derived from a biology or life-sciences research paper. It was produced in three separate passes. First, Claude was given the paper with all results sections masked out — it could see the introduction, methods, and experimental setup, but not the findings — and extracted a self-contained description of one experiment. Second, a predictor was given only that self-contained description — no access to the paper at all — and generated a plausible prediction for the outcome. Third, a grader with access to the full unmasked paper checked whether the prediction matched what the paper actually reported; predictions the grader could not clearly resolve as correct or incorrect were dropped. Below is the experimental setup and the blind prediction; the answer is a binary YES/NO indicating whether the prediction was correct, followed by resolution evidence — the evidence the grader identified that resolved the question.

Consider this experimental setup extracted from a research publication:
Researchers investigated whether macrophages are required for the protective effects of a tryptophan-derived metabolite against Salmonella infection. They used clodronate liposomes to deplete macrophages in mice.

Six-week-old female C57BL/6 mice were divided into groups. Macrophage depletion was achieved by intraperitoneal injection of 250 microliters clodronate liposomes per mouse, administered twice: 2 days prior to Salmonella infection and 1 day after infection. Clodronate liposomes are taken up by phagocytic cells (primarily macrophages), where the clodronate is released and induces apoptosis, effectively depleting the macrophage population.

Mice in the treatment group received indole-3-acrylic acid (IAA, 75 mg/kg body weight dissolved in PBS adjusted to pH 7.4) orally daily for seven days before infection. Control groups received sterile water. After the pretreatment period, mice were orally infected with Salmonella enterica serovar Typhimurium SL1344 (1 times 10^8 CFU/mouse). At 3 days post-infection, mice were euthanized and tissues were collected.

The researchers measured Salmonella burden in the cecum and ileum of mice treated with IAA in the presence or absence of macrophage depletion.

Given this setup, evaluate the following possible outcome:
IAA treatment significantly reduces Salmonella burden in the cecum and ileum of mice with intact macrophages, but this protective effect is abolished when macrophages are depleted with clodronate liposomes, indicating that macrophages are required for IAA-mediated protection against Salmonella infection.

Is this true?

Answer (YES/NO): YES